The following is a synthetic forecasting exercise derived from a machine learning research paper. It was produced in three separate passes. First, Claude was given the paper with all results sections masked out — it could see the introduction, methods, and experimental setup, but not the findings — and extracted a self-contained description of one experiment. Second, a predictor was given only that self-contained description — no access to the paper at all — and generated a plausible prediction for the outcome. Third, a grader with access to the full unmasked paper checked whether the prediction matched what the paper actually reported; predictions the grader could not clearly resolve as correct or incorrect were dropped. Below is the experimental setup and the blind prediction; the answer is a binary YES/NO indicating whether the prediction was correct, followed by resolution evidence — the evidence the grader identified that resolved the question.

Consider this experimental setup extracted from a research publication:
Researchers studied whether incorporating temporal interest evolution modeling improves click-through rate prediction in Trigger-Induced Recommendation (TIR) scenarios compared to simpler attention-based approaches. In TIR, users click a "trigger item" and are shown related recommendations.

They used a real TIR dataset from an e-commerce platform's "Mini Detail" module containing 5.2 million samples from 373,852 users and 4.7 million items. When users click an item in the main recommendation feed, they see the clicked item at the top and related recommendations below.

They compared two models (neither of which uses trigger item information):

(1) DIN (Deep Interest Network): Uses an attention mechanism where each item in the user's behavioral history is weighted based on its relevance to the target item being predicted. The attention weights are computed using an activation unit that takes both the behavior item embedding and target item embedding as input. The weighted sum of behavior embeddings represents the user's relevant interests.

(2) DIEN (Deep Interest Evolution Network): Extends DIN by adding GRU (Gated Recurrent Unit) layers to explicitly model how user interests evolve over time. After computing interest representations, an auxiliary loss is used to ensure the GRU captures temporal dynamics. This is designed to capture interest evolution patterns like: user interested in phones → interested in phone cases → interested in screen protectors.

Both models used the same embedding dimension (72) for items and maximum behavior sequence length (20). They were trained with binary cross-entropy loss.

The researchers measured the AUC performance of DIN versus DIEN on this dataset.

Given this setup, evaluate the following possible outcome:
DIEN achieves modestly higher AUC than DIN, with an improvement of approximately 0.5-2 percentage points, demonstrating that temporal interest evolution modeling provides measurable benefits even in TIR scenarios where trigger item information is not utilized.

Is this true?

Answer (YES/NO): NO